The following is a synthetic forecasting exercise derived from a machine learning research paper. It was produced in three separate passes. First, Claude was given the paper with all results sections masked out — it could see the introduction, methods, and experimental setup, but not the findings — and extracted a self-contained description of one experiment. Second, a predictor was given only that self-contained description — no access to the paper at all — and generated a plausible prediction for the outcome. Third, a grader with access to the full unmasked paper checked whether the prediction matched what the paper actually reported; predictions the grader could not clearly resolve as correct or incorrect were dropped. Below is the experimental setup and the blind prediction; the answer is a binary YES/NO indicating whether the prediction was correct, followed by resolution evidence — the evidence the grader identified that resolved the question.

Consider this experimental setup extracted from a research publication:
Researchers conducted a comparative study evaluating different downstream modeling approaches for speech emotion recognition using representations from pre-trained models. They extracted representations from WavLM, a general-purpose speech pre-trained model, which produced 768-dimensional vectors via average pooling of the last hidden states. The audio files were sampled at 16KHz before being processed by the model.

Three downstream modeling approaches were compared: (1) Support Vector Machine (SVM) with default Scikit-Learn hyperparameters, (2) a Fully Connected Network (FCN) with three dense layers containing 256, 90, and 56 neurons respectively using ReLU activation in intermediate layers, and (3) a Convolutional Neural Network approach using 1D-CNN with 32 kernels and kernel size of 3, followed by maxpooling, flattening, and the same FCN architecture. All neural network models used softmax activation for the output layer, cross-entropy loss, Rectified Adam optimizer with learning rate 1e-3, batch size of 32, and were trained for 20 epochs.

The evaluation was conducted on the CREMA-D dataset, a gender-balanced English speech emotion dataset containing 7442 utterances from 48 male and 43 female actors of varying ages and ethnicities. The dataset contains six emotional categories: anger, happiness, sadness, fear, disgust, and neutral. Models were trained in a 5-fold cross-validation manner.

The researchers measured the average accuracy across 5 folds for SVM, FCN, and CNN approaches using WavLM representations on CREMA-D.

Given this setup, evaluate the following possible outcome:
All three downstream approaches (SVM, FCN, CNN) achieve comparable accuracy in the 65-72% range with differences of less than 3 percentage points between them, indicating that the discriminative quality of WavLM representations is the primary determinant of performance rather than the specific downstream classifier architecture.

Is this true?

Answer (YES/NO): NO